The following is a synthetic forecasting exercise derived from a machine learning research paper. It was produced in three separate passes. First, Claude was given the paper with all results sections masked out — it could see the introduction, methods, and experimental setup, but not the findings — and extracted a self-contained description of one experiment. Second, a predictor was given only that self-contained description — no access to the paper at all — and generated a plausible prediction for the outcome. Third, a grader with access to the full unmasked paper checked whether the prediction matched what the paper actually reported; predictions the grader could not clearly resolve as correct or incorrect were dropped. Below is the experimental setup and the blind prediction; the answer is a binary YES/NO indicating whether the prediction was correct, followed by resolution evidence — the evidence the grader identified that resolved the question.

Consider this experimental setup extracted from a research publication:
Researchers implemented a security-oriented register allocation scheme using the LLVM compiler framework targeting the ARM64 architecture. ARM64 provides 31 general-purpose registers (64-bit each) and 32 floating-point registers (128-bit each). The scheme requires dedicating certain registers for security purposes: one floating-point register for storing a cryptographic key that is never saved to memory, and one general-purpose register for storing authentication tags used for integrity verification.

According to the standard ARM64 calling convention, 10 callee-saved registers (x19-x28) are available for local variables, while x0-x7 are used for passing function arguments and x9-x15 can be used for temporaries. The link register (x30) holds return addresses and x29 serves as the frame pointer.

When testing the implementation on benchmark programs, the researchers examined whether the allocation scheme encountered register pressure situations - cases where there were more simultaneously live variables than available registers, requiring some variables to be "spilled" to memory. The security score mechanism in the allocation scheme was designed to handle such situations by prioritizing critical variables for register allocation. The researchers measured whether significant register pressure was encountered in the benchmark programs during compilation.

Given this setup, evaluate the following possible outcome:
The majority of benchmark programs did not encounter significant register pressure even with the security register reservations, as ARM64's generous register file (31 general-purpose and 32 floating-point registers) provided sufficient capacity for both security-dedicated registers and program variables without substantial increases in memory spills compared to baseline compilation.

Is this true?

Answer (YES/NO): YES